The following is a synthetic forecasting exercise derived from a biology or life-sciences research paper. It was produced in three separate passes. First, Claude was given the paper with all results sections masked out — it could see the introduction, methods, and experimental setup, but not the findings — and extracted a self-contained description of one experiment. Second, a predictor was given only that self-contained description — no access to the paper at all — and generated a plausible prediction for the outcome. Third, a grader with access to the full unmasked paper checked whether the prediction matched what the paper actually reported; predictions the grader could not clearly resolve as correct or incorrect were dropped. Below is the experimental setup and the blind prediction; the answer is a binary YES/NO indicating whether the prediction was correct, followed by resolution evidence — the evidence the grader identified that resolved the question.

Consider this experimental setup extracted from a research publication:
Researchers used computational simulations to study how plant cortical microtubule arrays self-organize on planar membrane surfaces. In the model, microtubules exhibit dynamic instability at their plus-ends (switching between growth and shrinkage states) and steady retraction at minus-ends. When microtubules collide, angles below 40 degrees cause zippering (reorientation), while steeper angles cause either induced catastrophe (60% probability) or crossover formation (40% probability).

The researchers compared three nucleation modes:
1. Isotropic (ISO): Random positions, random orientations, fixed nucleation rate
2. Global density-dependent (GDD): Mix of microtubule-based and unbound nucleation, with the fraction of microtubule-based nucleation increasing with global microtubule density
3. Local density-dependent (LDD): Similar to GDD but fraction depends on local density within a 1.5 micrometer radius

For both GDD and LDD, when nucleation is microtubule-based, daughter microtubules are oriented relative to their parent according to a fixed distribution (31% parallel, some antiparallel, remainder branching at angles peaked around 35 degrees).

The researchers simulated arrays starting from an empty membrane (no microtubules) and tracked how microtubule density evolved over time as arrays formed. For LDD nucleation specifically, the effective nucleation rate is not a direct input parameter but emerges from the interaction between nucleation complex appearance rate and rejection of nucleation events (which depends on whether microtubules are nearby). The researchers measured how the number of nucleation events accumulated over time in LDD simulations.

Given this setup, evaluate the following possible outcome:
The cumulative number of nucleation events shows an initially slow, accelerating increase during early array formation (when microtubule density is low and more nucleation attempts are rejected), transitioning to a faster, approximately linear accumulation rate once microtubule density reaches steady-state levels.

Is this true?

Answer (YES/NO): NO